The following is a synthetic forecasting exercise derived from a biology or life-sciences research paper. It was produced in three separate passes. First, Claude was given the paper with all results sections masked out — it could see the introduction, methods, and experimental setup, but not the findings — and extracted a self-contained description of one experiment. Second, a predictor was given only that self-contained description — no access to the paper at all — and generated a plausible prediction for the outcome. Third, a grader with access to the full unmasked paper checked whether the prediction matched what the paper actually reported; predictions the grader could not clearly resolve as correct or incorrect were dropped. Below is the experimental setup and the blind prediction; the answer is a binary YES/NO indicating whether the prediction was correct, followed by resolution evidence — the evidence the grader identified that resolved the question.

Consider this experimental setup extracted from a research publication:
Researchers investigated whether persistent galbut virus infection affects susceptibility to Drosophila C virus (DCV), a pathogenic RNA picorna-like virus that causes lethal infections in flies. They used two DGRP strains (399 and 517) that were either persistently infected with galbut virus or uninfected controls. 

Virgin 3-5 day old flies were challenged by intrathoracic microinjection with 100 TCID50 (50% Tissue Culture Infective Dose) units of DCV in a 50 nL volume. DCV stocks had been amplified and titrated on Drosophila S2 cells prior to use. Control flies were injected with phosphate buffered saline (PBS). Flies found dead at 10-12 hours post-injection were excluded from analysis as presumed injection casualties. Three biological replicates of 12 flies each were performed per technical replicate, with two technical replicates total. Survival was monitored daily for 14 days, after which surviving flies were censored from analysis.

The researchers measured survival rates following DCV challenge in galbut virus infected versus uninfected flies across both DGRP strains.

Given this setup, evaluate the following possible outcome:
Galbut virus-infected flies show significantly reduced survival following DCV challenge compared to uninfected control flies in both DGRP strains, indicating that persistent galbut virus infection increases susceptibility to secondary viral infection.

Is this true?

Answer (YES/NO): NO